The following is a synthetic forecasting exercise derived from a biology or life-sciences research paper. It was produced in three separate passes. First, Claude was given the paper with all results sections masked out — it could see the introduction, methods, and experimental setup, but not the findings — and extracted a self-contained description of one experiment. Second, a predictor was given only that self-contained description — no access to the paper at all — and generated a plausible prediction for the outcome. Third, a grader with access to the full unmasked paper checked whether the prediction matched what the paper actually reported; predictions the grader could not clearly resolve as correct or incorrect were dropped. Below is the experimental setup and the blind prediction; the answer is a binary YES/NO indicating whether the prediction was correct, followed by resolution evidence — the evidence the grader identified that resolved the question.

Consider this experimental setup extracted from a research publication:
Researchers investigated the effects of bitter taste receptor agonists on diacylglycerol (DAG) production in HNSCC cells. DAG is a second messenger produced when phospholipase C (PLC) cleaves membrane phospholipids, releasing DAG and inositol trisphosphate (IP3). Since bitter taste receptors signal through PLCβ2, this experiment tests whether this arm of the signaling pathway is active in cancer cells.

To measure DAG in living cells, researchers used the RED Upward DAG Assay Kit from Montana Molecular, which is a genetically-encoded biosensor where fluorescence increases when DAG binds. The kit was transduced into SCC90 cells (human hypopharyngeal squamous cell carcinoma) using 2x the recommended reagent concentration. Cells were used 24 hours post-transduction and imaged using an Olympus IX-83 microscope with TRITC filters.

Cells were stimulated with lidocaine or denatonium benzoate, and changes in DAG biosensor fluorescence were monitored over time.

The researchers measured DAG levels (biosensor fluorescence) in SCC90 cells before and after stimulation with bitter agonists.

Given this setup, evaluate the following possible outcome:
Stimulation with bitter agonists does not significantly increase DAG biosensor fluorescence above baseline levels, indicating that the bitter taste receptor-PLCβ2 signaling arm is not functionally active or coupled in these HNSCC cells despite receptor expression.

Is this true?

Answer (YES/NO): NO